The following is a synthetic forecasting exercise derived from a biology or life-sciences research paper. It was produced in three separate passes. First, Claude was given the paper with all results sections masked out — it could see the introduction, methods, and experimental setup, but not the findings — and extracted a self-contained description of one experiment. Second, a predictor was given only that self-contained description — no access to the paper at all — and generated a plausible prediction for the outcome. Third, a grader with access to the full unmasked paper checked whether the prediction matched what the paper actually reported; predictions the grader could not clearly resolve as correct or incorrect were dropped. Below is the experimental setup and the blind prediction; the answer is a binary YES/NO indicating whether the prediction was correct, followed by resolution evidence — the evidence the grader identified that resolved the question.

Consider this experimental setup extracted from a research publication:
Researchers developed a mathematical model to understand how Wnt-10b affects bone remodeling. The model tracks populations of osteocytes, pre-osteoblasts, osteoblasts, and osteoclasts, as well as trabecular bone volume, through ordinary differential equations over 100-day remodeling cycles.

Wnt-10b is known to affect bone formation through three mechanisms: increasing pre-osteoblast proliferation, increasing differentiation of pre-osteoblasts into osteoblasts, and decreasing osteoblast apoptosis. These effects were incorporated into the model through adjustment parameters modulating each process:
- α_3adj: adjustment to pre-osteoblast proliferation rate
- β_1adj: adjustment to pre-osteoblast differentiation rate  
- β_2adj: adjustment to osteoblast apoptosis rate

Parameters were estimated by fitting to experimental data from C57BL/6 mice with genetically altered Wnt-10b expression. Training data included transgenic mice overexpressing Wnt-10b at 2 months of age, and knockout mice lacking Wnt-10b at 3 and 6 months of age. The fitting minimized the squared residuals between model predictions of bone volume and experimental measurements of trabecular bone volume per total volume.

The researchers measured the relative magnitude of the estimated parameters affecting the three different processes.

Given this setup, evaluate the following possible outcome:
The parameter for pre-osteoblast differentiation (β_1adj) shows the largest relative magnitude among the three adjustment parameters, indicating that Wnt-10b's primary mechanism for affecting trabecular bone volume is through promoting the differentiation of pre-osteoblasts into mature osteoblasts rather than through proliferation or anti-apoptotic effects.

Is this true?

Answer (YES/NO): NO